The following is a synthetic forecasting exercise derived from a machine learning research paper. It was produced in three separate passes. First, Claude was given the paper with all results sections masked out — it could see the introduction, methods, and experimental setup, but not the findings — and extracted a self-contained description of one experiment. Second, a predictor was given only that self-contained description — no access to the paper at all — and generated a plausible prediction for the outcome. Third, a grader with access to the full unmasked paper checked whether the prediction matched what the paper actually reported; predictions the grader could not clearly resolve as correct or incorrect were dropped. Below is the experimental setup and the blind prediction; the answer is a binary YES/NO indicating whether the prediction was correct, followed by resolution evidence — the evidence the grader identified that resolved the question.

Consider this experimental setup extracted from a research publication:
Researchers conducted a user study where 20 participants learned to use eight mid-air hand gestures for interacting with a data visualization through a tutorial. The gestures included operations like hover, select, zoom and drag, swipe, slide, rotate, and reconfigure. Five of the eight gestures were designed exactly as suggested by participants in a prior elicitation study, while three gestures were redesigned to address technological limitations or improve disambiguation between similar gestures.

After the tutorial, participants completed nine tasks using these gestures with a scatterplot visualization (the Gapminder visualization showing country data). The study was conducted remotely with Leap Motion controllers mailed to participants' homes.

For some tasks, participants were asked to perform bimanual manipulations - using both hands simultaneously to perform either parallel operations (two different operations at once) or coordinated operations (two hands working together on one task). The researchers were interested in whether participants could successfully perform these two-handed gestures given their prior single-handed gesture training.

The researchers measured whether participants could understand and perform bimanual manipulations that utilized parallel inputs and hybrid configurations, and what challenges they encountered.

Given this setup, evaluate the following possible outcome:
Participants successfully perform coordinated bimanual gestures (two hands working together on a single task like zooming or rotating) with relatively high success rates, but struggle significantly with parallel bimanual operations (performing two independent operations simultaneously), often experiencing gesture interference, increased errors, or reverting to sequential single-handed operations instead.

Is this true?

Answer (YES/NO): NO